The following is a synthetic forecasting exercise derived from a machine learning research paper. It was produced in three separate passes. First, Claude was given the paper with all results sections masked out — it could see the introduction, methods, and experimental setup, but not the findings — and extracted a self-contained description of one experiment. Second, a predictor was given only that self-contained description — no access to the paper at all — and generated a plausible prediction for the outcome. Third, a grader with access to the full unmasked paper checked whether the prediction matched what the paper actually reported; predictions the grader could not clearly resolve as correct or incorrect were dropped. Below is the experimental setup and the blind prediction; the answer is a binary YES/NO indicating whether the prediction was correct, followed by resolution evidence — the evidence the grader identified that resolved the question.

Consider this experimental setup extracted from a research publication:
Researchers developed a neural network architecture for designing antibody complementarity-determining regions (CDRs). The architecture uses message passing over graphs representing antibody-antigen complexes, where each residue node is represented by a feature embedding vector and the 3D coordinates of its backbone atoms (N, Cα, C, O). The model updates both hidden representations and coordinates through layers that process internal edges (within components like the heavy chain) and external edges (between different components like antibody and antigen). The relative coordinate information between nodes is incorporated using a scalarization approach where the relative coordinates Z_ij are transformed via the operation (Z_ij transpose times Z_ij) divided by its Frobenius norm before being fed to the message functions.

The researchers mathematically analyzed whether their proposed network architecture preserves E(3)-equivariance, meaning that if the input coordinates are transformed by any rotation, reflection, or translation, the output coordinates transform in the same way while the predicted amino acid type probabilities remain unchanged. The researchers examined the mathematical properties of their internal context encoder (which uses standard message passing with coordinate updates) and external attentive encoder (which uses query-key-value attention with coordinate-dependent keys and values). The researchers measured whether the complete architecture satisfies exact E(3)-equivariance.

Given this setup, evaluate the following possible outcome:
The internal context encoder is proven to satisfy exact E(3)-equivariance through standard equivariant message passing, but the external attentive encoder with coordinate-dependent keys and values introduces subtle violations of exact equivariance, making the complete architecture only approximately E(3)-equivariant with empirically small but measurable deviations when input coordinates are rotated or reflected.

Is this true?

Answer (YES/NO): NO